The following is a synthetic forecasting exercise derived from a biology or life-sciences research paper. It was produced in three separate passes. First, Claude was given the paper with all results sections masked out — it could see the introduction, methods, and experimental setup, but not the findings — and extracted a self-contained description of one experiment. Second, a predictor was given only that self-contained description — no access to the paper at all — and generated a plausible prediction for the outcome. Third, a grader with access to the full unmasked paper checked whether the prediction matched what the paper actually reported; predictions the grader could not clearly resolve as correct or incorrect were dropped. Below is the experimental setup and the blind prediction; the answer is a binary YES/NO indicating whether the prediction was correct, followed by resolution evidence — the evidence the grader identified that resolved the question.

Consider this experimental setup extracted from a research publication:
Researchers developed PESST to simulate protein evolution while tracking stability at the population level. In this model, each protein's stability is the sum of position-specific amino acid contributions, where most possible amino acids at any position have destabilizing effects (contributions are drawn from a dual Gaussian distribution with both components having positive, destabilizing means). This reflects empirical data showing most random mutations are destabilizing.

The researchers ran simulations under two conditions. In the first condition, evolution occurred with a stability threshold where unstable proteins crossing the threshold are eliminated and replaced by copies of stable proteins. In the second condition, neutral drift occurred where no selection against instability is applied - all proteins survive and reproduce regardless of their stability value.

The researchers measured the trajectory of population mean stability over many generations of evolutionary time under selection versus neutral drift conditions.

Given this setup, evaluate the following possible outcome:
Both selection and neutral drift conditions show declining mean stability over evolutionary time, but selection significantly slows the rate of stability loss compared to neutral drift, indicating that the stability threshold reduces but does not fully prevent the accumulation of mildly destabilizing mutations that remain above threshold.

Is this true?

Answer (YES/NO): NO